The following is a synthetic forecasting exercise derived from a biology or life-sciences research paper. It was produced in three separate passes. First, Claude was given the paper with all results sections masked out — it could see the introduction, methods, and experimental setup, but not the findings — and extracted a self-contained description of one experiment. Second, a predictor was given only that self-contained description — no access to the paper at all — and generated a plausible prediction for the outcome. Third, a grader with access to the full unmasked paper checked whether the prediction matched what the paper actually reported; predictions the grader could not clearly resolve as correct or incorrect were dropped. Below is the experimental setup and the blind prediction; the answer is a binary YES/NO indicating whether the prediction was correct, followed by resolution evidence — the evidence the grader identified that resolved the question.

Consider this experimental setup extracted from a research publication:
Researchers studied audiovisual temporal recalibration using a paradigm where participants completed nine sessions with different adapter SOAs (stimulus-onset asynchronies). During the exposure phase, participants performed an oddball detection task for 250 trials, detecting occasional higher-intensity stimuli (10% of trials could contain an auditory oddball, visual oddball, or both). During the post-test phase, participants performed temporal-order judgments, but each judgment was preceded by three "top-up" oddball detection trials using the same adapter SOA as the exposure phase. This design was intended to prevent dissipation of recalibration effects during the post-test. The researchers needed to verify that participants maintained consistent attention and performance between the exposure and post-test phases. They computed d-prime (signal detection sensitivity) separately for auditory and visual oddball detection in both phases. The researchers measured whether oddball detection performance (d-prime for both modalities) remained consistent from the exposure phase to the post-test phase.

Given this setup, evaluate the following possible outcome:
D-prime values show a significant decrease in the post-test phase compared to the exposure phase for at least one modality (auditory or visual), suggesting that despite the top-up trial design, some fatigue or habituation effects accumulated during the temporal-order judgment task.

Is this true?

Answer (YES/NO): NO